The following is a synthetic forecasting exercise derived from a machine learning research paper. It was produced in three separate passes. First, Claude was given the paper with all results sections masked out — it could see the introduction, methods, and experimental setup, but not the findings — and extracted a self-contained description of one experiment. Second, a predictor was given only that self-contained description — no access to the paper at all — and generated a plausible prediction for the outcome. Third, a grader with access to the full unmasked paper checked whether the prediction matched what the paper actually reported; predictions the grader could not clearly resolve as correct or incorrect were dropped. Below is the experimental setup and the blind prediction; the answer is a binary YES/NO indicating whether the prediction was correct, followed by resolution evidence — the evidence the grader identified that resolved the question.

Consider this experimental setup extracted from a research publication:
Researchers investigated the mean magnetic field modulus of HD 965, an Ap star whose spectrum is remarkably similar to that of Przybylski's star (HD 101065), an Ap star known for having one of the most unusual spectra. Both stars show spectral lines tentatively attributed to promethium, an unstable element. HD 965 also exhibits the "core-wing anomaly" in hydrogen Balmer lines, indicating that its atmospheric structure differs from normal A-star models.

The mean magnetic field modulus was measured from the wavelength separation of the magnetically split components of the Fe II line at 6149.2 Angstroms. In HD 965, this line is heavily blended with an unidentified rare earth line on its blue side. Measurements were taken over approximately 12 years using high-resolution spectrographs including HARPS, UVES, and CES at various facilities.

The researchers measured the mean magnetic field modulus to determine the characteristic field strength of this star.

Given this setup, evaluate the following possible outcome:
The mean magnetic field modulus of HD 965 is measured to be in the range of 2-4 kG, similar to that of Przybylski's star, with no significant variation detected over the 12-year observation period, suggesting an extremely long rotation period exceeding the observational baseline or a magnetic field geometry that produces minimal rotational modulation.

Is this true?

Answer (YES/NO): NO